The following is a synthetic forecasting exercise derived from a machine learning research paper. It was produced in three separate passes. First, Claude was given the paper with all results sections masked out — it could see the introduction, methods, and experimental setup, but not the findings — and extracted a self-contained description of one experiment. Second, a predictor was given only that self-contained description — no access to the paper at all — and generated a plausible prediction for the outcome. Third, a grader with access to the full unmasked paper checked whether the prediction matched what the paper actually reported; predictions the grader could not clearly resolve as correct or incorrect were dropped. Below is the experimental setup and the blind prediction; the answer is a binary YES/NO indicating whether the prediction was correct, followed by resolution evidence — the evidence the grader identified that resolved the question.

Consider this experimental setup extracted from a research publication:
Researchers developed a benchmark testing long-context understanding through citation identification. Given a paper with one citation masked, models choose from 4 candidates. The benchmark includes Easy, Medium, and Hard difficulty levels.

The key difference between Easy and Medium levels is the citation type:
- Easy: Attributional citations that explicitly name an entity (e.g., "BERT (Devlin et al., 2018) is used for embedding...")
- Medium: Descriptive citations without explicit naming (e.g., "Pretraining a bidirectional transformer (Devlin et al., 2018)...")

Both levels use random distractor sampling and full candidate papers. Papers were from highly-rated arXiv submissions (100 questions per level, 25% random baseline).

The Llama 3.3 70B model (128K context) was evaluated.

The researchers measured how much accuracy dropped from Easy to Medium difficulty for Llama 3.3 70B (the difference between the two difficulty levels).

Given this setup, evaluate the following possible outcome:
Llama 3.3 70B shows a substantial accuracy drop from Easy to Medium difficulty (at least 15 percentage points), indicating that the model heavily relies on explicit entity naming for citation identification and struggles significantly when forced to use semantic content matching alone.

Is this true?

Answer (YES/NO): NO